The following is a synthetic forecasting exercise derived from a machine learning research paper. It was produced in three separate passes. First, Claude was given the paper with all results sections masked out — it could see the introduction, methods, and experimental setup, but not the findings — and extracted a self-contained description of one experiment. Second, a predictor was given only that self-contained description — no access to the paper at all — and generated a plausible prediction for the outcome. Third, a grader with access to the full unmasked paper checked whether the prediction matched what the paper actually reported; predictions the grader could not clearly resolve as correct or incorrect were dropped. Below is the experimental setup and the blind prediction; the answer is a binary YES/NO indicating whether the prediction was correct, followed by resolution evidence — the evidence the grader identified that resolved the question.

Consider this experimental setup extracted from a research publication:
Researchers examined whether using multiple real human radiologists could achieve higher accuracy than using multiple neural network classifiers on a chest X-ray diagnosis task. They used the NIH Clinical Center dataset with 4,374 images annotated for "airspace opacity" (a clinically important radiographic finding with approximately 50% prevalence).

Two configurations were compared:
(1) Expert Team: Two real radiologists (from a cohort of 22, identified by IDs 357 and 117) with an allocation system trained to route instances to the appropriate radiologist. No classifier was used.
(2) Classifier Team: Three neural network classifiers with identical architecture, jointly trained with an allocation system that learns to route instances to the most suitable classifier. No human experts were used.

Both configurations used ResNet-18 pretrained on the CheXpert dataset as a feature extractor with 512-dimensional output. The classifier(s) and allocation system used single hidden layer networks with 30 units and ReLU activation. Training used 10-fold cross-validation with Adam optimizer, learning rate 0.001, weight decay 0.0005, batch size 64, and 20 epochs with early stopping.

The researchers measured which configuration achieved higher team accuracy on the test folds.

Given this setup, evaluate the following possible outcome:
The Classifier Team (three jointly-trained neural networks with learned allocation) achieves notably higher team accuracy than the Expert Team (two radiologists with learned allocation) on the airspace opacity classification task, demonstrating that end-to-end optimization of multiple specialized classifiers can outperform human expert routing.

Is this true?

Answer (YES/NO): NO